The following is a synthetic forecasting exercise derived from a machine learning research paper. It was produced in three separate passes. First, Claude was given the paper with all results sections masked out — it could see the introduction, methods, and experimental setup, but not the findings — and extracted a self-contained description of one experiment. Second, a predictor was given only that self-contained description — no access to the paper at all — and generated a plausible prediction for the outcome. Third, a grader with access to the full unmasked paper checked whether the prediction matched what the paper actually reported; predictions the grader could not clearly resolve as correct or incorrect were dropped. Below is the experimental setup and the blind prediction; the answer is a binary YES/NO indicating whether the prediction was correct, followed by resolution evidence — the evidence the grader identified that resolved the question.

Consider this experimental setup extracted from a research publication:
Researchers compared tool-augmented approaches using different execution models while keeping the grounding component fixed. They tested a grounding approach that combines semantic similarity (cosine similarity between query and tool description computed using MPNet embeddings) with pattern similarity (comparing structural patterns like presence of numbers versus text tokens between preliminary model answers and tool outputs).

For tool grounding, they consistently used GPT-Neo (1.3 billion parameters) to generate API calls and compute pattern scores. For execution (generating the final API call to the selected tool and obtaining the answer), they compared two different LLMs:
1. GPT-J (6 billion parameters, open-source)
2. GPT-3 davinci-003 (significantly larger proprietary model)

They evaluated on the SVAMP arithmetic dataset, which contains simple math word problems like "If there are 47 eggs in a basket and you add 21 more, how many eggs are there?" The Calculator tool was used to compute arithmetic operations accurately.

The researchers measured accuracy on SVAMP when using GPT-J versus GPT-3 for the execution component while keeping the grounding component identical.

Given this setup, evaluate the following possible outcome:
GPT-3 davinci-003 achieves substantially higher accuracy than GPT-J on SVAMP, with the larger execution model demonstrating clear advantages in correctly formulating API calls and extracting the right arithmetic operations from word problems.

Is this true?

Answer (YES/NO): YES